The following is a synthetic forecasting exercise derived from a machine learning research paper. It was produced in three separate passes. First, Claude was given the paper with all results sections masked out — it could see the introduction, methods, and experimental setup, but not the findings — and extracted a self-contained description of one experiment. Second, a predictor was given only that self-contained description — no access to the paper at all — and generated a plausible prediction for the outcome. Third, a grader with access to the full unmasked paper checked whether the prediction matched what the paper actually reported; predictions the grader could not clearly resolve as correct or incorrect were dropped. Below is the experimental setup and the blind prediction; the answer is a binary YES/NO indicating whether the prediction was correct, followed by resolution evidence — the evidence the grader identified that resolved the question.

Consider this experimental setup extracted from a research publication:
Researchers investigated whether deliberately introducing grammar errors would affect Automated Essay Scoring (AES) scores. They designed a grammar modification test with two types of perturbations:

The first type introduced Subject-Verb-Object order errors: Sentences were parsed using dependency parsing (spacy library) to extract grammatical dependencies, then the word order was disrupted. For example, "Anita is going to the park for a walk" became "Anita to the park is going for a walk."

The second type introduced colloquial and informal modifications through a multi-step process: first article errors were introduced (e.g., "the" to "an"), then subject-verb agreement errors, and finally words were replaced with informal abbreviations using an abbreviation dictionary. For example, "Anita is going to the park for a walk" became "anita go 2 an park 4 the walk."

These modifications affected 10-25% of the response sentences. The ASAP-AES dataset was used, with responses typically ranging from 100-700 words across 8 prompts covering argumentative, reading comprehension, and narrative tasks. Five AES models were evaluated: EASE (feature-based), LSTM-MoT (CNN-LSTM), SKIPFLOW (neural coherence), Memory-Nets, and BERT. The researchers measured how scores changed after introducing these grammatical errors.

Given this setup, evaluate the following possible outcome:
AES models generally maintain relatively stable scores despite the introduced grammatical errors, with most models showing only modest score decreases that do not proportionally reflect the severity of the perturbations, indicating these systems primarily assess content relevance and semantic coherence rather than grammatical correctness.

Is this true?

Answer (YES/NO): NO